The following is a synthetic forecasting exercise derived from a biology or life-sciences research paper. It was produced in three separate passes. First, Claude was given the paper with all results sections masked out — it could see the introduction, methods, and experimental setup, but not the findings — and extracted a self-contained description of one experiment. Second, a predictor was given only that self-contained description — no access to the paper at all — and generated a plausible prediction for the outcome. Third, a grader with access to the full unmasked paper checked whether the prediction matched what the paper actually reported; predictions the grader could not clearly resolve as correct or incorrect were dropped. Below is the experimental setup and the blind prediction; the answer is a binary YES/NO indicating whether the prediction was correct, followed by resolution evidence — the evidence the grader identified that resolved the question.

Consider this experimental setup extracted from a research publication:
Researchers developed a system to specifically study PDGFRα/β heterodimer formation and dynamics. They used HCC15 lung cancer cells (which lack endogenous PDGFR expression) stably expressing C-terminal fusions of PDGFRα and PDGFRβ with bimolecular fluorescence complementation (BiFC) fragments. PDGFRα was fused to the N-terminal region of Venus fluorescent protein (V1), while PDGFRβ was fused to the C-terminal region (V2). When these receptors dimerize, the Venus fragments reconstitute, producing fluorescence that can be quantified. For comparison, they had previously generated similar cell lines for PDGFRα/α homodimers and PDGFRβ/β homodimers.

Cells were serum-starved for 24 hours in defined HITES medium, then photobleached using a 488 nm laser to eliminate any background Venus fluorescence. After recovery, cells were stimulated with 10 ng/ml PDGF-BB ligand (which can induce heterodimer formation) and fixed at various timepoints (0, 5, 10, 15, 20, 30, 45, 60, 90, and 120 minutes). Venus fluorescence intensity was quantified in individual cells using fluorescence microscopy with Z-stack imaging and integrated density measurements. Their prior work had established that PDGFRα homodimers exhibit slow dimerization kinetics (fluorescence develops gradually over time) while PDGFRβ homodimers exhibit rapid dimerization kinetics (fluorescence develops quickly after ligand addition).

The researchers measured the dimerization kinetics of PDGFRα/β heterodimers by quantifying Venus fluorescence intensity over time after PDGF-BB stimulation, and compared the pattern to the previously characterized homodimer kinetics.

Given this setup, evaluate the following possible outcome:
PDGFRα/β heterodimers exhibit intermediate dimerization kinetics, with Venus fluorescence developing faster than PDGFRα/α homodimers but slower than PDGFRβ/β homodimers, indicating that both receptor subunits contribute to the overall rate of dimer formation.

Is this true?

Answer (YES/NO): YES